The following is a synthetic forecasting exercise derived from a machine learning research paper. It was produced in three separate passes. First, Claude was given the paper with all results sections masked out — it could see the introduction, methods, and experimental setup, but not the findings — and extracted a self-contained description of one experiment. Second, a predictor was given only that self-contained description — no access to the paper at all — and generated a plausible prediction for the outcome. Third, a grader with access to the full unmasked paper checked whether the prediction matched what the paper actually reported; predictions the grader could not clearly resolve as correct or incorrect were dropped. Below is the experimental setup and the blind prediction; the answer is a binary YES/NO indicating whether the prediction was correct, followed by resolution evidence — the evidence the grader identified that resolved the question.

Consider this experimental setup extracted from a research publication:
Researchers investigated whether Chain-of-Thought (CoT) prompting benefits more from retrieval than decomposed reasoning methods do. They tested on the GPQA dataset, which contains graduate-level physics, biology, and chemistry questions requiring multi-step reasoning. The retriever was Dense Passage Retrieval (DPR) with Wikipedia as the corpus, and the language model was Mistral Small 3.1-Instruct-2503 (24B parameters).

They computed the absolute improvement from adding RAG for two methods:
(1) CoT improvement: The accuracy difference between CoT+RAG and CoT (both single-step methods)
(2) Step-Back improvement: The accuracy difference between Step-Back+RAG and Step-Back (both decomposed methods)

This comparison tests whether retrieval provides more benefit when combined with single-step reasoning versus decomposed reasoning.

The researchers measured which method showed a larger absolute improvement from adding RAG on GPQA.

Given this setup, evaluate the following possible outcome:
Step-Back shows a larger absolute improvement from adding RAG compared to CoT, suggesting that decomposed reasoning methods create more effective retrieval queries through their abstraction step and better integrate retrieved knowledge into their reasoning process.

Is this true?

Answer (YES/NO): NO